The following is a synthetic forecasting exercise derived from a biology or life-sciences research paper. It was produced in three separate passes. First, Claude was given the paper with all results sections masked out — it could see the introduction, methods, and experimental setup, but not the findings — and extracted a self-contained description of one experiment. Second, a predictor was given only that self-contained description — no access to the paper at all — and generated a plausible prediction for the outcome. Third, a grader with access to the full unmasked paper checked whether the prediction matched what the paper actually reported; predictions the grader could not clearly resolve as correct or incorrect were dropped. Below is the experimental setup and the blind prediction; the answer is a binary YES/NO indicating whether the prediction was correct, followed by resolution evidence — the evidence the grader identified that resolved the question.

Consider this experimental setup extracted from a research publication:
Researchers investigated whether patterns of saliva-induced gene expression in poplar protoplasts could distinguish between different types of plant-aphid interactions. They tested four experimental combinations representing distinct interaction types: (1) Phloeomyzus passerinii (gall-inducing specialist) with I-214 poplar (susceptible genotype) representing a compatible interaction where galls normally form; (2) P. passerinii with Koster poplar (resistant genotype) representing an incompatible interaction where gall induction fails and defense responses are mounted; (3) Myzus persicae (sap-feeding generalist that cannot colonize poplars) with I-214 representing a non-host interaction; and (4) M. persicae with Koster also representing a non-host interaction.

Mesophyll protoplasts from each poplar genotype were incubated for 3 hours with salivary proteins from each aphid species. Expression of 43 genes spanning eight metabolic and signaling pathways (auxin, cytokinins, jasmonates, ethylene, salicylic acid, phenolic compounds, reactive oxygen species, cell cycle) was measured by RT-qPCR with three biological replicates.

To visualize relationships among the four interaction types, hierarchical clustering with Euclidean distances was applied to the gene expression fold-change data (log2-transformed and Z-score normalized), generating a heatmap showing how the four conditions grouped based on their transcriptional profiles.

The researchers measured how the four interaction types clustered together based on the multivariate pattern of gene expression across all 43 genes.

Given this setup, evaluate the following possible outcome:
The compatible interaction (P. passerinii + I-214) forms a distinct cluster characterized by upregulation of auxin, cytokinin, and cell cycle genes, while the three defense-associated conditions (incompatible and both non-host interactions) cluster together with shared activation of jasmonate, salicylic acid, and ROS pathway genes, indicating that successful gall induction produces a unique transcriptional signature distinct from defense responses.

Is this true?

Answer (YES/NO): NO